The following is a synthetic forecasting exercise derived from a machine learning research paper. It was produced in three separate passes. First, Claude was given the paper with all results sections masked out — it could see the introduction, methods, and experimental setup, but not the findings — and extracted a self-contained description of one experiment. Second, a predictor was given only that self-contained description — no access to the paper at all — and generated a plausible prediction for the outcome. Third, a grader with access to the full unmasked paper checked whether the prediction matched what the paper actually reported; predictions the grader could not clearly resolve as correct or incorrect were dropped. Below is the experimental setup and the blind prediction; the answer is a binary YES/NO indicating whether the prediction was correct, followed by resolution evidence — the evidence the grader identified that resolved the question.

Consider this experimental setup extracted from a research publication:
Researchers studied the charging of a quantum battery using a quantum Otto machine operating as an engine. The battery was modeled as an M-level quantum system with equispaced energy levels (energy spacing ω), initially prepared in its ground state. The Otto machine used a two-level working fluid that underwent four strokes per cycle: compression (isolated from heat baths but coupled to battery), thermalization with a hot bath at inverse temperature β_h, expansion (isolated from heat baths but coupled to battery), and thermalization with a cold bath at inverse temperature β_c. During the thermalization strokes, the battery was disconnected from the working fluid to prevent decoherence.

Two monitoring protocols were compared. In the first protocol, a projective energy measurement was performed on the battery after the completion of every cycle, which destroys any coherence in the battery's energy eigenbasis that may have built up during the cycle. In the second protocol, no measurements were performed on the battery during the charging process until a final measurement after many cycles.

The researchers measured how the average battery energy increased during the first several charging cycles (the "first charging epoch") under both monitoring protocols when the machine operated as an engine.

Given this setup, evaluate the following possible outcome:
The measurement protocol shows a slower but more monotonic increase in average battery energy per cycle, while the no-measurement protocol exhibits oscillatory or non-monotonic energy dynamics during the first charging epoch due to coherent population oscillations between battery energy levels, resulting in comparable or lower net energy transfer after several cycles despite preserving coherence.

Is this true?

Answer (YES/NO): NO